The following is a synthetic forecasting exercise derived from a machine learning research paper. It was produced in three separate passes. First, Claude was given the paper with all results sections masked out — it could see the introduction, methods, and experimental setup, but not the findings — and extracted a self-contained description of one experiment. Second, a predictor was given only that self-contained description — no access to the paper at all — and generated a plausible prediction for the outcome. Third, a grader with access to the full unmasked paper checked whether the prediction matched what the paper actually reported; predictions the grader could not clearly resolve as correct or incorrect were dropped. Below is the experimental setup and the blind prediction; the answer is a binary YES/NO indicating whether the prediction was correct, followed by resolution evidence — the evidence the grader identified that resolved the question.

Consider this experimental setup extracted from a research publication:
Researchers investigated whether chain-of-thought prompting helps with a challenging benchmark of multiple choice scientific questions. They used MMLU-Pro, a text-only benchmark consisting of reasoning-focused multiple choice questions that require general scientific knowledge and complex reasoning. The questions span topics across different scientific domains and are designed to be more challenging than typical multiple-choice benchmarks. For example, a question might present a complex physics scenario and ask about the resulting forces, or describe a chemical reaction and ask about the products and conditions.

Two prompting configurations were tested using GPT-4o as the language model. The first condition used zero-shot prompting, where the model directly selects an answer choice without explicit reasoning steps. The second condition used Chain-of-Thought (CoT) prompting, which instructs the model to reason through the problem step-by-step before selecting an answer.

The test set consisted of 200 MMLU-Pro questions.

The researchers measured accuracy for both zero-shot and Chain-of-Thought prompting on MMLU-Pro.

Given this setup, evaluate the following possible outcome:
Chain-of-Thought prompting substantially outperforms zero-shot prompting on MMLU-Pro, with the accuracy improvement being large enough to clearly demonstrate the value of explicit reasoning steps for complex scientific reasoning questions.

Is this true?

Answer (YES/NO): NO